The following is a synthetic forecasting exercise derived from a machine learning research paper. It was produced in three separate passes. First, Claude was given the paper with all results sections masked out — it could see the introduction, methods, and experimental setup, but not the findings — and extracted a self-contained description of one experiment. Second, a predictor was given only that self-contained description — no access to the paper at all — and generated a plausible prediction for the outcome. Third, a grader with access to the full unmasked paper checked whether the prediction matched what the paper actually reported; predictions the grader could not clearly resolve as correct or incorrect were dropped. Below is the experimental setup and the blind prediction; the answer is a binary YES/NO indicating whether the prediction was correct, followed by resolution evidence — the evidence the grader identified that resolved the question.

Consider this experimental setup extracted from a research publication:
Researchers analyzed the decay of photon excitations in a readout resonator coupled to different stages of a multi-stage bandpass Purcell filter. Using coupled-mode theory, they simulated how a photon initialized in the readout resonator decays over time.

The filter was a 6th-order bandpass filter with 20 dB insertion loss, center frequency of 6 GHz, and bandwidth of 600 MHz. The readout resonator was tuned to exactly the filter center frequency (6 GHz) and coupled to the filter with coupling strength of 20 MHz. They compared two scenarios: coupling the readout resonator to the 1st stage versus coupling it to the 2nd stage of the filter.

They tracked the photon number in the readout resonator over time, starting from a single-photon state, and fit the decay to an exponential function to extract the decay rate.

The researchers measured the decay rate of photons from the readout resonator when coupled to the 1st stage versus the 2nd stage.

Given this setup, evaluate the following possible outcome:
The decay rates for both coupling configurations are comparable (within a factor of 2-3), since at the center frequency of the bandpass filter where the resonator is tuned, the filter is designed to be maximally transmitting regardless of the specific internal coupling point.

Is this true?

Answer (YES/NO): NO